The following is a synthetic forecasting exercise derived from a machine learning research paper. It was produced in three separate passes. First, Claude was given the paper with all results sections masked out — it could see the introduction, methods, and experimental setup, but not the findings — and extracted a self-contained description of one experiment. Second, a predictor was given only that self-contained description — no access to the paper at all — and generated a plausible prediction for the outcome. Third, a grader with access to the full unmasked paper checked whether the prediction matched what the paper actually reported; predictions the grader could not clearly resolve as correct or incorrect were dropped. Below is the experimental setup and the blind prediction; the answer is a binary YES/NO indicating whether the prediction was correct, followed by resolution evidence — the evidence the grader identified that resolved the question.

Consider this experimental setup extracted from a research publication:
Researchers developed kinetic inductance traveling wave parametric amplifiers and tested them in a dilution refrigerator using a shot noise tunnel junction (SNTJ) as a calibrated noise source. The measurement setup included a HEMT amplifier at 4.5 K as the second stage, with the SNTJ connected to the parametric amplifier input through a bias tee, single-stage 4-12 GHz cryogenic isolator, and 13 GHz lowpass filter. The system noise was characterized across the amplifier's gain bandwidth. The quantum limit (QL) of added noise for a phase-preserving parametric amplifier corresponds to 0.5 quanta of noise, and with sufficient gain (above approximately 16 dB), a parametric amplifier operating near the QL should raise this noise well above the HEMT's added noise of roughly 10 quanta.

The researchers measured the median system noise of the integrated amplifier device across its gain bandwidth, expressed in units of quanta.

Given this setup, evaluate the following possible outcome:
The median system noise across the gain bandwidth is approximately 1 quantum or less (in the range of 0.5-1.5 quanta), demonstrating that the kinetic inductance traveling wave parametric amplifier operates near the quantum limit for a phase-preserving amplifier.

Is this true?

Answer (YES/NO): NO